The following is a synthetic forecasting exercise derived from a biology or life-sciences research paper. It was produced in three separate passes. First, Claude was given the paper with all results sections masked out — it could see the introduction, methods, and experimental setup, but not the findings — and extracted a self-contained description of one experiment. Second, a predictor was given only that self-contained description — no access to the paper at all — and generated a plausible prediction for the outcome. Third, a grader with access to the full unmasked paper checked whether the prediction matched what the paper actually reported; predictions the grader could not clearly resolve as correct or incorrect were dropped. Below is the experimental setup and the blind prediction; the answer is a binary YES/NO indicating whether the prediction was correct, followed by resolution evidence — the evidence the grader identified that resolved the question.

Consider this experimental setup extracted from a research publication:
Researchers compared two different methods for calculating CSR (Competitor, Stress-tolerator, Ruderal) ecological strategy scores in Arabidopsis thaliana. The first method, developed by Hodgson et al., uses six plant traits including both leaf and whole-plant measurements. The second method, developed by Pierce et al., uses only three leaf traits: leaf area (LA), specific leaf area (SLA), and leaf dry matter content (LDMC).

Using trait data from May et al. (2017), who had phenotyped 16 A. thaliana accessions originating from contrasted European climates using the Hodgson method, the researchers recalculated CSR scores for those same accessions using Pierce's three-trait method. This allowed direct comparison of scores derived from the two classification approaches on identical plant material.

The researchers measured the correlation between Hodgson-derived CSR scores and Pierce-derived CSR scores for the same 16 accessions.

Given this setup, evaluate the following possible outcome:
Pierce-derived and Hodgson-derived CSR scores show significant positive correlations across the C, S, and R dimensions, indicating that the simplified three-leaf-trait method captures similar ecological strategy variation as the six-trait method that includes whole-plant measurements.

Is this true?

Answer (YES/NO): YES